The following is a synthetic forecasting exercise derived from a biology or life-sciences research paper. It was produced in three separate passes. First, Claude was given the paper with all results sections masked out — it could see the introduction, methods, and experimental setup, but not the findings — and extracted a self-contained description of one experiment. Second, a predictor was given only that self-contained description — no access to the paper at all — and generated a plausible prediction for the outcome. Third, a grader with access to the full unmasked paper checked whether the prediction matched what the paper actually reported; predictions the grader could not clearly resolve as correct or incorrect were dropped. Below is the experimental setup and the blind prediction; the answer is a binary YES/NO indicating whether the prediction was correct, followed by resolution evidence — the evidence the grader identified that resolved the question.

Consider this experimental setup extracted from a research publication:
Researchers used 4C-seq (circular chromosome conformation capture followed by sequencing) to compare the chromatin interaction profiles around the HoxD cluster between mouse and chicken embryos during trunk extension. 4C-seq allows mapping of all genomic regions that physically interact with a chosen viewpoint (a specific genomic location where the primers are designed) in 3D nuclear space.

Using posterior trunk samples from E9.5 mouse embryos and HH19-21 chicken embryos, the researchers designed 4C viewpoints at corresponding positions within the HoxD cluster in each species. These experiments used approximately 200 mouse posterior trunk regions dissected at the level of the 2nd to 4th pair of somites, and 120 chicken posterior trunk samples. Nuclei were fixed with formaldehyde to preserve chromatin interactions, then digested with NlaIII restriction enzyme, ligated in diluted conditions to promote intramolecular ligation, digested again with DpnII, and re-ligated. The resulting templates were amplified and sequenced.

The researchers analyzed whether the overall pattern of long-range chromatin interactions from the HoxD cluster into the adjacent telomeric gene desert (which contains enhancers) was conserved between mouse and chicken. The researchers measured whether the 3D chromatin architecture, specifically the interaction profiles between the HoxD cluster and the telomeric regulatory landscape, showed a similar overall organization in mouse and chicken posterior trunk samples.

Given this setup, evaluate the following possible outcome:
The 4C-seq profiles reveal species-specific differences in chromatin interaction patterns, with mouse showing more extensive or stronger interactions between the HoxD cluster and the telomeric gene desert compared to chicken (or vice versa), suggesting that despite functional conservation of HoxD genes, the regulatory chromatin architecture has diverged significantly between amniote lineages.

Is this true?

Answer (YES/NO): NO